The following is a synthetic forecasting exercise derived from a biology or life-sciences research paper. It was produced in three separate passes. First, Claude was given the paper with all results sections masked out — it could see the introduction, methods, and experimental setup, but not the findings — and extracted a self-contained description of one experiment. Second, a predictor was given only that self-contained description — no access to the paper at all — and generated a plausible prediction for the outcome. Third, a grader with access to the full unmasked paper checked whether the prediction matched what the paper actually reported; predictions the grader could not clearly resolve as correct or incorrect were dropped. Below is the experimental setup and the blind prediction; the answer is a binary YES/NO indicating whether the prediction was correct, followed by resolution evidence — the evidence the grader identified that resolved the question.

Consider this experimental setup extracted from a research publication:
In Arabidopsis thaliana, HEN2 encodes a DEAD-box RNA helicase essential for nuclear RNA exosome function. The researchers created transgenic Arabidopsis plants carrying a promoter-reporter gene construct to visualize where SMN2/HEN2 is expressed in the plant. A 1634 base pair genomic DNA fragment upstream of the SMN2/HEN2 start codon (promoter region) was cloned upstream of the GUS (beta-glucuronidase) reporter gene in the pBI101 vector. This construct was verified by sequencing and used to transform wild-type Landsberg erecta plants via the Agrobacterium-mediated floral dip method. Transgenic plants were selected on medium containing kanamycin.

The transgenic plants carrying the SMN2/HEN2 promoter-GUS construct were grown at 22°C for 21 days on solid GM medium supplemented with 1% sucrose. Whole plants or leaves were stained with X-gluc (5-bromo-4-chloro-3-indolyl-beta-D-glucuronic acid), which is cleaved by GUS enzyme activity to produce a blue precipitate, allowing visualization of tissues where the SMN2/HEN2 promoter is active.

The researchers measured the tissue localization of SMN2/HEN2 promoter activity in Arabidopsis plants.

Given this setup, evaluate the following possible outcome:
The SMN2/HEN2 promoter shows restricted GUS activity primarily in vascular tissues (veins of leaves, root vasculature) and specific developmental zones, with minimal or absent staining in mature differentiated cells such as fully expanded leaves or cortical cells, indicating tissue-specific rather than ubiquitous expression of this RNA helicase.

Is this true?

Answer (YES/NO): NO